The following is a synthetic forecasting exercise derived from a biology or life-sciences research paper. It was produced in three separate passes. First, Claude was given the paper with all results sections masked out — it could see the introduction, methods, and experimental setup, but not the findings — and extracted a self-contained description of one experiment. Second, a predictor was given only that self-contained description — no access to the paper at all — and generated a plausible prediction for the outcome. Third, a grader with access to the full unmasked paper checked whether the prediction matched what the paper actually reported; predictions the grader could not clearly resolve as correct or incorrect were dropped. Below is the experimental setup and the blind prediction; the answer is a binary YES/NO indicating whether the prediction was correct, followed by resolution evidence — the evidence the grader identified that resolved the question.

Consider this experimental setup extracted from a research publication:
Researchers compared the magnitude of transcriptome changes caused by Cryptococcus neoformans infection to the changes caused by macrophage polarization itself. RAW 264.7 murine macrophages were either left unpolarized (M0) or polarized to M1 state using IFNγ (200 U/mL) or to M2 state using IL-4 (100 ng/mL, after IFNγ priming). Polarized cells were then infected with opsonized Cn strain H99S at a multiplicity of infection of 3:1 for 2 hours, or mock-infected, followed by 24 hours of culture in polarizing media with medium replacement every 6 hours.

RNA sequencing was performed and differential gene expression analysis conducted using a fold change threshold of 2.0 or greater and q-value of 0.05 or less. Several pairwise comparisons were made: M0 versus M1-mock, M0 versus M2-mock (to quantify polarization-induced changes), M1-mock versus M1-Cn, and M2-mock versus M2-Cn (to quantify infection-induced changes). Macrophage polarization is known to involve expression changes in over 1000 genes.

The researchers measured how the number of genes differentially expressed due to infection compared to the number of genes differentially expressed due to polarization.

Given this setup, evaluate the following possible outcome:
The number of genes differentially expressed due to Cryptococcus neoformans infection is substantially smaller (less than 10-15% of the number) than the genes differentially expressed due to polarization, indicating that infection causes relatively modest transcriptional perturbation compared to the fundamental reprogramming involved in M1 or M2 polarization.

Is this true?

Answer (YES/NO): NO